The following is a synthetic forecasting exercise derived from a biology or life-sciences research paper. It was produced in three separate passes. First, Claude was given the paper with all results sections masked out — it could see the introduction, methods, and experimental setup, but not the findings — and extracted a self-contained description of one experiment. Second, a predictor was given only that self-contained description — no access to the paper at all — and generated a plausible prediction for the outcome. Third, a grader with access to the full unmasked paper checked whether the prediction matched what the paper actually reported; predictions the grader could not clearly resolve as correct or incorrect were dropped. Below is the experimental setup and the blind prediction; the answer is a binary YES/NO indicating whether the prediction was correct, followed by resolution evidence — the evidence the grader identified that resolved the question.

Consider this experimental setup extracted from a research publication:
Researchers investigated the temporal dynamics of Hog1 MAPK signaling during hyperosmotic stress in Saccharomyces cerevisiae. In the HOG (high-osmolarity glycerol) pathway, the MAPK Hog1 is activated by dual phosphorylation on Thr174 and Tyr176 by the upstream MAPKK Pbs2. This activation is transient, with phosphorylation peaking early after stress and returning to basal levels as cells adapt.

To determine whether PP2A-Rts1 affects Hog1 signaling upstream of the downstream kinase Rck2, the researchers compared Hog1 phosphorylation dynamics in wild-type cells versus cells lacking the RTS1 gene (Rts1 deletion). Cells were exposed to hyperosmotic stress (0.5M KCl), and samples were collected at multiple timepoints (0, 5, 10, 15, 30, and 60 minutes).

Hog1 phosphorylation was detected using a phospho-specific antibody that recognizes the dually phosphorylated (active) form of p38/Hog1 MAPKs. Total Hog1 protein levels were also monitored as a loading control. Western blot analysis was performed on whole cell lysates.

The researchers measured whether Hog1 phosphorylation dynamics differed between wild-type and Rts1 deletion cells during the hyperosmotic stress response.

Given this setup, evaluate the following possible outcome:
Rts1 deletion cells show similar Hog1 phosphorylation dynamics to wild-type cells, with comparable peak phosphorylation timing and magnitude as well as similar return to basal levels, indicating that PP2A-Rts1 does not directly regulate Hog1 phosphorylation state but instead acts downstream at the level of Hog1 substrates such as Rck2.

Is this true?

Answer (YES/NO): YES